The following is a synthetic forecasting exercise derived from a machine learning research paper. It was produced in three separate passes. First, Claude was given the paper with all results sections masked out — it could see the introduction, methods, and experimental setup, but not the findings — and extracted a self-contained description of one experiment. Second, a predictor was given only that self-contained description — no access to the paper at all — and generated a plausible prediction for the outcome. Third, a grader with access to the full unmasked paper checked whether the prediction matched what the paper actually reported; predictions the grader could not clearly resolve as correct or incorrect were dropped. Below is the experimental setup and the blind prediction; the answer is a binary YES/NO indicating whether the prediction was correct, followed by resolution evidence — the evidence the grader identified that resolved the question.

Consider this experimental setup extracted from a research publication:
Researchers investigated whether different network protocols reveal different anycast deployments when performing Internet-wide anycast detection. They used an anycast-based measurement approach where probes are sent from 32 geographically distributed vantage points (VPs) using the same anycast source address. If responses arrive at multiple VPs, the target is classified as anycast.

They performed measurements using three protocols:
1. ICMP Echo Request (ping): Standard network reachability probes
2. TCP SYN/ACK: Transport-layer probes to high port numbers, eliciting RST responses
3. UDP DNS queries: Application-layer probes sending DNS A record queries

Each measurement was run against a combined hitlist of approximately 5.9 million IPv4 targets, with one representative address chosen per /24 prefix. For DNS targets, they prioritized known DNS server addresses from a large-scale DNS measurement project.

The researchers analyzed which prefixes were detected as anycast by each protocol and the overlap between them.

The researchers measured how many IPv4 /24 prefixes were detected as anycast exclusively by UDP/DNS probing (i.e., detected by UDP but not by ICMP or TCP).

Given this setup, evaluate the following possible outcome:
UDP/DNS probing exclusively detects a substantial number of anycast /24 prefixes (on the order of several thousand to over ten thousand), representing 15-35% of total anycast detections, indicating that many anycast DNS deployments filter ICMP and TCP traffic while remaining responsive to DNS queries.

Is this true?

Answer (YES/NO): NO